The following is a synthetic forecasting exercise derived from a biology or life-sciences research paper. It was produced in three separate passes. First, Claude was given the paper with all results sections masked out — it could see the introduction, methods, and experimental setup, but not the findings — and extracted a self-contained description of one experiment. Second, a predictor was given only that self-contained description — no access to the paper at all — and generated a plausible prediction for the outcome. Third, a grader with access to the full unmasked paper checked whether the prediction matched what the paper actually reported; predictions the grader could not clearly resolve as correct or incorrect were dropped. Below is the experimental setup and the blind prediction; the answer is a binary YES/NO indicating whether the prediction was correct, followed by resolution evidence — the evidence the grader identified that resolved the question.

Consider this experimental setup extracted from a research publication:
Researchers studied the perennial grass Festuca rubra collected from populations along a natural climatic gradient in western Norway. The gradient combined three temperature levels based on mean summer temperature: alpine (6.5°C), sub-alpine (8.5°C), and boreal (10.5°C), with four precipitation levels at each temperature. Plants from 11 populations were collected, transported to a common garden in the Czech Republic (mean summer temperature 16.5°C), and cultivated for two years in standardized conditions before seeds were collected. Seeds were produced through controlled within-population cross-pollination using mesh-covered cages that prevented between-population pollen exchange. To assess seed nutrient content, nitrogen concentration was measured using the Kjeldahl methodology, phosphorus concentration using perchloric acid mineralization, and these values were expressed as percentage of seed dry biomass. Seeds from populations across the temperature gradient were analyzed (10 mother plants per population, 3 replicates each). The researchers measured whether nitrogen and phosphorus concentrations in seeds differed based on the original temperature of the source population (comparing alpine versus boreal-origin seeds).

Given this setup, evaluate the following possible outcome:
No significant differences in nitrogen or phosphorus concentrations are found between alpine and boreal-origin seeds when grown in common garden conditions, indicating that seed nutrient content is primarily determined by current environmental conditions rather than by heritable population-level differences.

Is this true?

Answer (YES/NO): NO